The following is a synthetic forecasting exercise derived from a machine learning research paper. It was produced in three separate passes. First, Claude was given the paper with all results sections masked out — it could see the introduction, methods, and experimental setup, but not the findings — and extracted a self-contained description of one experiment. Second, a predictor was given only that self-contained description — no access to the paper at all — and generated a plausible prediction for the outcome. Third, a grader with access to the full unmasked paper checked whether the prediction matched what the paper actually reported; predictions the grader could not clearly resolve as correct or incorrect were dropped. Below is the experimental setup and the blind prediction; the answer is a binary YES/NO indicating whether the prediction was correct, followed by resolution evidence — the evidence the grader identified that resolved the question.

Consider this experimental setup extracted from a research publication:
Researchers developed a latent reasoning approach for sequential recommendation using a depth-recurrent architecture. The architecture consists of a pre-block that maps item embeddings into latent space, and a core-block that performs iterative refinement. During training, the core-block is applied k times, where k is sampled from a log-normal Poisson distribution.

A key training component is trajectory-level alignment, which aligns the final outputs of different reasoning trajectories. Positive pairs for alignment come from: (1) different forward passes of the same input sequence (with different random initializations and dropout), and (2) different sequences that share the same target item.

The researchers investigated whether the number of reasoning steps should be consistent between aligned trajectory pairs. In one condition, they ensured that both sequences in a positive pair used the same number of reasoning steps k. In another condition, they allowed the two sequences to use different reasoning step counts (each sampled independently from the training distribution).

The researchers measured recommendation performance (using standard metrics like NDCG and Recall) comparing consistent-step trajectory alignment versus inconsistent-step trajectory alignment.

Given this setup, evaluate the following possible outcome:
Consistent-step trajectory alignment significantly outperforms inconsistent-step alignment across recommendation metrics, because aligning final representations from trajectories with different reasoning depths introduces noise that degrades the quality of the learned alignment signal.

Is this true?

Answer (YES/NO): YES